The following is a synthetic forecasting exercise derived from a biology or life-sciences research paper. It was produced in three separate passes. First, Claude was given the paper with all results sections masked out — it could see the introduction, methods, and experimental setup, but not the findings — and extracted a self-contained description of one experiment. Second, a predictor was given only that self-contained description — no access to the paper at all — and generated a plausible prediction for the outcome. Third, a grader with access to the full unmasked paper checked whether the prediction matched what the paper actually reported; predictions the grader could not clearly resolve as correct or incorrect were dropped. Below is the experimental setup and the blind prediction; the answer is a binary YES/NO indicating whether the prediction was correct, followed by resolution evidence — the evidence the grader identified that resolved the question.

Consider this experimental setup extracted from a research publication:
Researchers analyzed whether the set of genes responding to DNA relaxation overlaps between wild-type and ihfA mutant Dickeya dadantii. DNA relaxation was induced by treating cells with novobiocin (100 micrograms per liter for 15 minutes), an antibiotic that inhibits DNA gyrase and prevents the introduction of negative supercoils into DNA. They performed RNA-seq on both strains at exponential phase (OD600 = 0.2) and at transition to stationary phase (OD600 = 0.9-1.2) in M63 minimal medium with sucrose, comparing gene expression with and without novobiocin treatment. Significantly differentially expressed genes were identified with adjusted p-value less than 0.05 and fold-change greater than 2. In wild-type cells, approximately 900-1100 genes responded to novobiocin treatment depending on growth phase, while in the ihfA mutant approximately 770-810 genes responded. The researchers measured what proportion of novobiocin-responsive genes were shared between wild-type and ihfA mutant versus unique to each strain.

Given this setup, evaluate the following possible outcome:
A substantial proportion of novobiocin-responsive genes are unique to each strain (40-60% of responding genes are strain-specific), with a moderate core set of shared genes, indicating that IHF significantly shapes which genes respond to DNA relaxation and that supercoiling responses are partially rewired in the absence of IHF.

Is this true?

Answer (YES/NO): NO